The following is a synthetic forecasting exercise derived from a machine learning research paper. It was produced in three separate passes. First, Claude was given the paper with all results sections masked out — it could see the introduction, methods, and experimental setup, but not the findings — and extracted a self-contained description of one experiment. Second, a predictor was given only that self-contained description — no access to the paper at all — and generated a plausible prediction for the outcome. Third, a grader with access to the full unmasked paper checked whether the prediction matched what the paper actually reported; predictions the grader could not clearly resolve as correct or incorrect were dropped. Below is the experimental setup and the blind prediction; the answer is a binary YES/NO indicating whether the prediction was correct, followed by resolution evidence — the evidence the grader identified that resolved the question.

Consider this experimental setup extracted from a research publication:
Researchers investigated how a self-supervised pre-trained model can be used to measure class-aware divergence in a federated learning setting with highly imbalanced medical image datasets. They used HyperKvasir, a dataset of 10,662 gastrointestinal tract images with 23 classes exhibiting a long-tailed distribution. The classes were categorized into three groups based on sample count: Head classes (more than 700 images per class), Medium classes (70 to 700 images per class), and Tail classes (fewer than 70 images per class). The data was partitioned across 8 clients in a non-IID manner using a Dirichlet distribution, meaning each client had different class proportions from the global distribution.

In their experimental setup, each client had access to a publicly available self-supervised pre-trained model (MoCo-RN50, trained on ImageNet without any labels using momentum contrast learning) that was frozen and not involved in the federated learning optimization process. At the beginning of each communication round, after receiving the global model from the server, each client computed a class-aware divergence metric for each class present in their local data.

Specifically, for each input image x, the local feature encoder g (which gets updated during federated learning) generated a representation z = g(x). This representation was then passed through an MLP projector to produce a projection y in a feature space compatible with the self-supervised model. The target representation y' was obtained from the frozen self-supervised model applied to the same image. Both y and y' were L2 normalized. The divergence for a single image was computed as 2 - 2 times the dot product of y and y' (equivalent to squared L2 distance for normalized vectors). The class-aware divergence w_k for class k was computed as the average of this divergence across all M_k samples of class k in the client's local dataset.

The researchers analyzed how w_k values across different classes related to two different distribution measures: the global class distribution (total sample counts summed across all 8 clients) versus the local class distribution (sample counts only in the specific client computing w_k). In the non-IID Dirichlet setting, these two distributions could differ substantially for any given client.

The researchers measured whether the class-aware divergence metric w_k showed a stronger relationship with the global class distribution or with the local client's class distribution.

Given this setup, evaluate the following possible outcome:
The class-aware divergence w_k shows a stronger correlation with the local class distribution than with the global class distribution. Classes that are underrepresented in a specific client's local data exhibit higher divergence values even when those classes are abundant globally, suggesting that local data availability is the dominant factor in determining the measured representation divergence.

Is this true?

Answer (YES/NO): NO